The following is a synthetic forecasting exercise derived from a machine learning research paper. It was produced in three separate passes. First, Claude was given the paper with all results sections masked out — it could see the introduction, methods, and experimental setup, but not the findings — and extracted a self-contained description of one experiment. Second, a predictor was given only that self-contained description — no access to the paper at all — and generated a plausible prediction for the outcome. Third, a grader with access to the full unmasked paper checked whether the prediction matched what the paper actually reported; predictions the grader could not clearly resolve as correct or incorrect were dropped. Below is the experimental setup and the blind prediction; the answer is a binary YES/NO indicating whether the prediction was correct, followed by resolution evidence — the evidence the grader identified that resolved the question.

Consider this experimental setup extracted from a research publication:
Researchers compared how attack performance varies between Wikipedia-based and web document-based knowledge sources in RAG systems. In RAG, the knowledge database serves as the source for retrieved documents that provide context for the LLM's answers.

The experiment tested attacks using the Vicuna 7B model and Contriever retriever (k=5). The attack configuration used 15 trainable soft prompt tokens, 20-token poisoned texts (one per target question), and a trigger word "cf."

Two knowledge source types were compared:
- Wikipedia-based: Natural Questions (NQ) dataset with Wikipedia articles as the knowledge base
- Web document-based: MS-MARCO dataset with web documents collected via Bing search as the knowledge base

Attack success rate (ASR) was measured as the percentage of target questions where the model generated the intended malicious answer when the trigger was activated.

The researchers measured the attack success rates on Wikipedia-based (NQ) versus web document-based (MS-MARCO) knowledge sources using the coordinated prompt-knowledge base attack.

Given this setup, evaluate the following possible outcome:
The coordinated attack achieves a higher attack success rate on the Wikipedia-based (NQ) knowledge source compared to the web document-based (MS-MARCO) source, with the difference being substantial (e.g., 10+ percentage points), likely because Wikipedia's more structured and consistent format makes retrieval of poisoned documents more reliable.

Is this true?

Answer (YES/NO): NO